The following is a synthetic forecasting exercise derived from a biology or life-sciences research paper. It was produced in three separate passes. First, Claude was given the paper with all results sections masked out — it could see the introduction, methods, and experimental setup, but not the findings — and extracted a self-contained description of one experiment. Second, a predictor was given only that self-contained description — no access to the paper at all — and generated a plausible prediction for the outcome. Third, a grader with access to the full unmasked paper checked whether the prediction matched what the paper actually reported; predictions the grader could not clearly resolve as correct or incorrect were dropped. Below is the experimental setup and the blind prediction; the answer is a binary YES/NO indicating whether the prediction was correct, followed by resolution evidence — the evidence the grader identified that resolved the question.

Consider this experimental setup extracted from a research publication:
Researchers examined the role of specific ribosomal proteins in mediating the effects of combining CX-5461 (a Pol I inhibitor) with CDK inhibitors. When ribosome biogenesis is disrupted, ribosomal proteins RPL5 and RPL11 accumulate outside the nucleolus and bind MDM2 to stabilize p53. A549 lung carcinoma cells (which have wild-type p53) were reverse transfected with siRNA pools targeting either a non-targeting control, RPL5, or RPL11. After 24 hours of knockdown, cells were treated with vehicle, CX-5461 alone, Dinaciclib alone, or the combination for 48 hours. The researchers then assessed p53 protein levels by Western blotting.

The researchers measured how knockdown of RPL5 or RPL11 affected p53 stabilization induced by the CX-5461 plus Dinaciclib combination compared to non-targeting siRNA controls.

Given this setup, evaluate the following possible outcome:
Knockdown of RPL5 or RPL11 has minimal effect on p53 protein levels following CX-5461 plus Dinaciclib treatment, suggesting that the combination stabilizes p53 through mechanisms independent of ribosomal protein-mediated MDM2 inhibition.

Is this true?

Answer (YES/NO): NO